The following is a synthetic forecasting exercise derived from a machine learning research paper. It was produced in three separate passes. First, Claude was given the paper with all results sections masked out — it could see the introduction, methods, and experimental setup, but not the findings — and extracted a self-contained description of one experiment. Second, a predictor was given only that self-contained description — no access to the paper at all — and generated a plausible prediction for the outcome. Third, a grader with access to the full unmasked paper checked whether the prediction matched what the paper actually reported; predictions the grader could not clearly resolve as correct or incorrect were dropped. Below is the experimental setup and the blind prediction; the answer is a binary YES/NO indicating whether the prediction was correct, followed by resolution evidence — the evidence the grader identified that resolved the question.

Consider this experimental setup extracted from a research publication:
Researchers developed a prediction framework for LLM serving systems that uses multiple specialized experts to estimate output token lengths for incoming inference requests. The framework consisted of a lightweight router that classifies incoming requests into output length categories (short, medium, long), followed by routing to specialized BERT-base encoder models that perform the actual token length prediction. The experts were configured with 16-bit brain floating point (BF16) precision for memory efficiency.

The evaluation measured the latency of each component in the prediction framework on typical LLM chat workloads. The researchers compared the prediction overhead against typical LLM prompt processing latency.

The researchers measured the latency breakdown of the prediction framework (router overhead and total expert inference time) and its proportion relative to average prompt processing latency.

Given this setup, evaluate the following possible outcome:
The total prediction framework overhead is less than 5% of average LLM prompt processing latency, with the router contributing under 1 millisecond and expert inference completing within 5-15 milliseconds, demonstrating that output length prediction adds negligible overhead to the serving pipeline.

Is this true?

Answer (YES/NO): NO